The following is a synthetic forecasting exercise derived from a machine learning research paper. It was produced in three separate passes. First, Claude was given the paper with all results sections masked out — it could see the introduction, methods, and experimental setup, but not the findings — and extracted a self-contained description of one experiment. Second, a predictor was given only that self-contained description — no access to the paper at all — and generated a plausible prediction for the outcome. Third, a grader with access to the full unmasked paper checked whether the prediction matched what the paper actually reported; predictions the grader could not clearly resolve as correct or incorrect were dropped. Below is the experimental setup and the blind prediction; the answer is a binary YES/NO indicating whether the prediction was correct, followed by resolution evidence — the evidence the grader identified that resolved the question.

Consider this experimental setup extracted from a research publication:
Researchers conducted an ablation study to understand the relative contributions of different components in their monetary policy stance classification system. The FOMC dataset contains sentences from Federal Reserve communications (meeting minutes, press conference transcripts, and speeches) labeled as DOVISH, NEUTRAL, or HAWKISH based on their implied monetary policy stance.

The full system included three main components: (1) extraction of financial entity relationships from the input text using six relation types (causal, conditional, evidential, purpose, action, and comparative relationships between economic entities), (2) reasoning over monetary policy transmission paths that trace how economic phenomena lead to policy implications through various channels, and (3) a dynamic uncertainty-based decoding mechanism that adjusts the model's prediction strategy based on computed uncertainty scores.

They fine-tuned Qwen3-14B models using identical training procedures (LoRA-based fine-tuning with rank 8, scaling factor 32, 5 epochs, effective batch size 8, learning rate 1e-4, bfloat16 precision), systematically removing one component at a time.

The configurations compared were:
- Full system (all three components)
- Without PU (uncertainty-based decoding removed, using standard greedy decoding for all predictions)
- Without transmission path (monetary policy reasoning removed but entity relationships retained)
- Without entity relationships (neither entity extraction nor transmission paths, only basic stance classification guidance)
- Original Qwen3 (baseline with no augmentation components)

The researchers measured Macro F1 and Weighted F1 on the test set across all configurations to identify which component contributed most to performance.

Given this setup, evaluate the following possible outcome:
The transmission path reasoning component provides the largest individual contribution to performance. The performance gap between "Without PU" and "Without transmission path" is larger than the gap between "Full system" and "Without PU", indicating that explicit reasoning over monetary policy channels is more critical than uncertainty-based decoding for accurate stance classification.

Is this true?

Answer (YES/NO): YES